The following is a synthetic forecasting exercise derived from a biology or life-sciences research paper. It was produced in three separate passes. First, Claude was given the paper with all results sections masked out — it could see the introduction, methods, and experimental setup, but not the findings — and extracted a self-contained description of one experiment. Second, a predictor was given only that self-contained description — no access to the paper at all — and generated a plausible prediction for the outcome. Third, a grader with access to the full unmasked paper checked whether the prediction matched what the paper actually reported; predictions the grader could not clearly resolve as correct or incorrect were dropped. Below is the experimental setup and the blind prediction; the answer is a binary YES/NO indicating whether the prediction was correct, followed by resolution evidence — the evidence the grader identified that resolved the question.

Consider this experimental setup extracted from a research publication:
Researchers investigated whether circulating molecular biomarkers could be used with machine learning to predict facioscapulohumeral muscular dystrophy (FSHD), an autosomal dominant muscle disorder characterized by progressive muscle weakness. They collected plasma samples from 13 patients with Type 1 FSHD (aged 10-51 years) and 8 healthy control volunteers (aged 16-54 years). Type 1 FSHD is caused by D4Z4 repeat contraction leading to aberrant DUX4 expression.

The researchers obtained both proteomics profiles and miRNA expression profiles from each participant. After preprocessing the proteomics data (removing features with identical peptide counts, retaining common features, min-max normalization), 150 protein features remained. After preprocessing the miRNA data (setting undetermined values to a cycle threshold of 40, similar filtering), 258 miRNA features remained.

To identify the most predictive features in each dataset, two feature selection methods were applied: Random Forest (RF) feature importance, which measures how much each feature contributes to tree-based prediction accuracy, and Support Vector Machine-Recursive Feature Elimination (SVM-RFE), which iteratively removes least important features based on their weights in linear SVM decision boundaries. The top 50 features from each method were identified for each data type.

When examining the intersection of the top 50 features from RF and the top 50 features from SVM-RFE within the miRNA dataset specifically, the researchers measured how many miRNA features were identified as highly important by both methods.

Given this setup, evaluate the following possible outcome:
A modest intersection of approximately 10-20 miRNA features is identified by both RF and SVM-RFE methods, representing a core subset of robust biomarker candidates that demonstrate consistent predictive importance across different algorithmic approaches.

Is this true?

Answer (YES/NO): YES